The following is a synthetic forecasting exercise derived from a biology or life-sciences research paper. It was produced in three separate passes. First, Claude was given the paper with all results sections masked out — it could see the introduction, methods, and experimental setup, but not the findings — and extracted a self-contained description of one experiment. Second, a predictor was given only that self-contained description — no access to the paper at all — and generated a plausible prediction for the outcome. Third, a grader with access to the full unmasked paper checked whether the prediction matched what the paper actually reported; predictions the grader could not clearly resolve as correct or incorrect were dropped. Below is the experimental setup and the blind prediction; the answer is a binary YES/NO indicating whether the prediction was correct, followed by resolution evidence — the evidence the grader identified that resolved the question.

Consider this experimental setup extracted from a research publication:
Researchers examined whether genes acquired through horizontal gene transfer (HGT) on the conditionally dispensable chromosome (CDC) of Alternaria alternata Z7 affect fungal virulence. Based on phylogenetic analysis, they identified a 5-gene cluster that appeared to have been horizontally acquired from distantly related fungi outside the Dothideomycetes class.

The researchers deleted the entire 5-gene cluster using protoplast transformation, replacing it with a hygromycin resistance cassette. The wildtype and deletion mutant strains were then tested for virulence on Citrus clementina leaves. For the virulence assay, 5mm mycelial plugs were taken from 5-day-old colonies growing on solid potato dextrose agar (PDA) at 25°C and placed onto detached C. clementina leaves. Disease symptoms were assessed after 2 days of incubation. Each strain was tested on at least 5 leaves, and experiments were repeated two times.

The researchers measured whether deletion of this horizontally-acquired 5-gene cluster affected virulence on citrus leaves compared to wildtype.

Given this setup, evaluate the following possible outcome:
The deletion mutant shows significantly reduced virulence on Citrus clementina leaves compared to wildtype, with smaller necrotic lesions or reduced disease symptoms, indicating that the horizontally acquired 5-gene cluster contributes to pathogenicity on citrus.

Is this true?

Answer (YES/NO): NO